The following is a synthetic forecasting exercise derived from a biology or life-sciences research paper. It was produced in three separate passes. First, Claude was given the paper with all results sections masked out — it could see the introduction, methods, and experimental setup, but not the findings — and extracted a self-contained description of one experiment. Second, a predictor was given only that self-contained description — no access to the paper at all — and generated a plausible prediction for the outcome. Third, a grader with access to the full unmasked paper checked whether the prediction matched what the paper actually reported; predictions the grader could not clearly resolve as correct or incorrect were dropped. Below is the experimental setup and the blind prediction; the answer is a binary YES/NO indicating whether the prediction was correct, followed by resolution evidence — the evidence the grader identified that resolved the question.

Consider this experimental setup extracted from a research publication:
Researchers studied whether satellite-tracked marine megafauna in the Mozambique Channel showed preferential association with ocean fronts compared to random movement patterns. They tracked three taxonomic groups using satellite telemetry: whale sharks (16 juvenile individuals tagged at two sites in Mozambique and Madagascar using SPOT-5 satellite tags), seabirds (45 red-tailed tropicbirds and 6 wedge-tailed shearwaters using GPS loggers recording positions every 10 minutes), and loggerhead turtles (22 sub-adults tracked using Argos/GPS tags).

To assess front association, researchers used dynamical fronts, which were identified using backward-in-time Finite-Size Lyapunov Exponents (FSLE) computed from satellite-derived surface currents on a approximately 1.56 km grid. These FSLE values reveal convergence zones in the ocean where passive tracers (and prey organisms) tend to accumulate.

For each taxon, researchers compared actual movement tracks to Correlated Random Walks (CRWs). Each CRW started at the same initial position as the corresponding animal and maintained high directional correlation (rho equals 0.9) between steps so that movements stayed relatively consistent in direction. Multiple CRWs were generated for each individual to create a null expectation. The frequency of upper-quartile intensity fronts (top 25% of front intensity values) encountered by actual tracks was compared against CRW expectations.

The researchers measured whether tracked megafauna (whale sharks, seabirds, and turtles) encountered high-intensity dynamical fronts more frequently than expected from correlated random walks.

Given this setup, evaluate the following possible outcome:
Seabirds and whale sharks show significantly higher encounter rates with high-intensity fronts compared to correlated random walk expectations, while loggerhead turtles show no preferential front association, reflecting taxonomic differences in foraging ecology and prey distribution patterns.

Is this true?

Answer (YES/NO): YES